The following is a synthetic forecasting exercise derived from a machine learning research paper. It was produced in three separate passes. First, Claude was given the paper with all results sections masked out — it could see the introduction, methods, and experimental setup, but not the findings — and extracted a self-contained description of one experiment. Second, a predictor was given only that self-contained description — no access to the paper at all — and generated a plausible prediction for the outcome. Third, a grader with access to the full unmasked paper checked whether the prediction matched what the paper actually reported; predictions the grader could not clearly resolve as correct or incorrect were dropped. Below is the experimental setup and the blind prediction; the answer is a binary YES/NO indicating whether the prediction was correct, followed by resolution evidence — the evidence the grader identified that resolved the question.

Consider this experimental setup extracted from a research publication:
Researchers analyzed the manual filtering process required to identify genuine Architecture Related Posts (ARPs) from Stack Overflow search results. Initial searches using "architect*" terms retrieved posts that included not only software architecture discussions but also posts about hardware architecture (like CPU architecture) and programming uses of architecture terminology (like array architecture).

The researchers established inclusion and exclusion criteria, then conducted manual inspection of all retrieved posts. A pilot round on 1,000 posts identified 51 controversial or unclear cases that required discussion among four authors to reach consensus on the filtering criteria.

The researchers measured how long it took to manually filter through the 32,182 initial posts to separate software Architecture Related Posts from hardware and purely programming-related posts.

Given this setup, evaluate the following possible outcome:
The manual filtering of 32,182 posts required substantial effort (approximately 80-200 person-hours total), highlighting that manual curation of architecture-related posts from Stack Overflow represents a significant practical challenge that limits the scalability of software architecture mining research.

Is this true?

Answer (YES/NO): YES